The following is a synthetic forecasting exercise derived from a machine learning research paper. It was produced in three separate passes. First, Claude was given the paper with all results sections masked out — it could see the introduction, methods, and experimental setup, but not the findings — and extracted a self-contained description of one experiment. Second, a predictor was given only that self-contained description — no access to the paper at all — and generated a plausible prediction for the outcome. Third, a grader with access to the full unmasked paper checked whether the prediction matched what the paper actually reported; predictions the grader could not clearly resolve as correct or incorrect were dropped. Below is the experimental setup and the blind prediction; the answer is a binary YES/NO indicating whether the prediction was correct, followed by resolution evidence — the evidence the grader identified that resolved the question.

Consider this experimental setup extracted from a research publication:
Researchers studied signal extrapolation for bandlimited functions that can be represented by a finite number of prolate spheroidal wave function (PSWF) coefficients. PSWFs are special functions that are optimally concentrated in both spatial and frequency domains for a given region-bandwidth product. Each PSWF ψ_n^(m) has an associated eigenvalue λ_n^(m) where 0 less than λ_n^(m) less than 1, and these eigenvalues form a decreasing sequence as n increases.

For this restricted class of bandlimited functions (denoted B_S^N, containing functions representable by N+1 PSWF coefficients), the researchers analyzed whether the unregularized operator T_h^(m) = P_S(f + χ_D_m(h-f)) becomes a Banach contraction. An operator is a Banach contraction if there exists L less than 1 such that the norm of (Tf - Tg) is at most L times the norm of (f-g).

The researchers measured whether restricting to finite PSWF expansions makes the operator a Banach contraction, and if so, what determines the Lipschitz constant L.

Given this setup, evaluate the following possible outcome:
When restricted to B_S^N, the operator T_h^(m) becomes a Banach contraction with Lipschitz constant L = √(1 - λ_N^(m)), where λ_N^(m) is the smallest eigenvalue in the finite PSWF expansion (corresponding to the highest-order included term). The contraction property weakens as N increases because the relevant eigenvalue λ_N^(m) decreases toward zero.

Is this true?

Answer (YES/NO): NO